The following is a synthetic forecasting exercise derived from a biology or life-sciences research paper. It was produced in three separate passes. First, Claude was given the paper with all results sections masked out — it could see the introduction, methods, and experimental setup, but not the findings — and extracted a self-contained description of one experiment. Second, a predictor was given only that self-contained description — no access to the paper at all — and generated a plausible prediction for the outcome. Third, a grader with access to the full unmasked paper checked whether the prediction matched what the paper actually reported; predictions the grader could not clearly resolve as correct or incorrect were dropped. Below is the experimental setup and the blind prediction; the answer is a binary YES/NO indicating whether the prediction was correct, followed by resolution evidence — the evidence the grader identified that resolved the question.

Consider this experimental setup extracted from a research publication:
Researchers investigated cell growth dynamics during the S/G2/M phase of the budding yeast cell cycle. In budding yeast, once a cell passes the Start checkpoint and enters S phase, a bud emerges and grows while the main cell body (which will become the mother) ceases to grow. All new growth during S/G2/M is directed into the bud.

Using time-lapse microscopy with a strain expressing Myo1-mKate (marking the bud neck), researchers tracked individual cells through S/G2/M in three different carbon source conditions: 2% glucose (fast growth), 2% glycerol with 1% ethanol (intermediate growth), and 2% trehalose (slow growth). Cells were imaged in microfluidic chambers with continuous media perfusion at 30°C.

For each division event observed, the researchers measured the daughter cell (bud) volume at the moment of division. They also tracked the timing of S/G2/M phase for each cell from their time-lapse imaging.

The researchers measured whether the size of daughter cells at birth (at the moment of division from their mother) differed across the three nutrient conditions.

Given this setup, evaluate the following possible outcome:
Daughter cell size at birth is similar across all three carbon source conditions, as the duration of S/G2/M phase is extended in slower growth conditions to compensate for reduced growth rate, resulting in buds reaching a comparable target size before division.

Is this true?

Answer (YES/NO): NO